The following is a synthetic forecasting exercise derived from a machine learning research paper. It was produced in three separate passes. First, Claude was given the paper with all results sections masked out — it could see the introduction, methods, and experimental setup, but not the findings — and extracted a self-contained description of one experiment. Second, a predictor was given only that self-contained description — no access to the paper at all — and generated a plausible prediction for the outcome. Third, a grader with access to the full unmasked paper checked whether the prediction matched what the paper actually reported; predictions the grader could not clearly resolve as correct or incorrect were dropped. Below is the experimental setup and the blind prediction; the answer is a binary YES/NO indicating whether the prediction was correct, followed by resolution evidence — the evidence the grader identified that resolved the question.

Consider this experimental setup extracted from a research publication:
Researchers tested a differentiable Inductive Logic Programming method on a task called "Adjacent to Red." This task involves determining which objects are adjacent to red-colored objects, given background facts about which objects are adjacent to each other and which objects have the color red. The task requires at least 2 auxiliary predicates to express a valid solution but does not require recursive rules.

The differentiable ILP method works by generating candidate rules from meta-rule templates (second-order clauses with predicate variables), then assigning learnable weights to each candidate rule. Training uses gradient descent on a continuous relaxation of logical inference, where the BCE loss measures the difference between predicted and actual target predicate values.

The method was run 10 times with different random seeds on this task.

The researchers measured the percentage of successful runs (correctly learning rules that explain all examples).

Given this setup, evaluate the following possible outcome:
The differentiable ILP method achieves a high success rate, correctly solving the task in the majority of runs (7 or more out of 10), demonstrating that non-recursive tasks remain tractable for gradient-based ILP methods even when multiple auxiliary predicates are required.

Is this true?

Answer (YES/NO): NO